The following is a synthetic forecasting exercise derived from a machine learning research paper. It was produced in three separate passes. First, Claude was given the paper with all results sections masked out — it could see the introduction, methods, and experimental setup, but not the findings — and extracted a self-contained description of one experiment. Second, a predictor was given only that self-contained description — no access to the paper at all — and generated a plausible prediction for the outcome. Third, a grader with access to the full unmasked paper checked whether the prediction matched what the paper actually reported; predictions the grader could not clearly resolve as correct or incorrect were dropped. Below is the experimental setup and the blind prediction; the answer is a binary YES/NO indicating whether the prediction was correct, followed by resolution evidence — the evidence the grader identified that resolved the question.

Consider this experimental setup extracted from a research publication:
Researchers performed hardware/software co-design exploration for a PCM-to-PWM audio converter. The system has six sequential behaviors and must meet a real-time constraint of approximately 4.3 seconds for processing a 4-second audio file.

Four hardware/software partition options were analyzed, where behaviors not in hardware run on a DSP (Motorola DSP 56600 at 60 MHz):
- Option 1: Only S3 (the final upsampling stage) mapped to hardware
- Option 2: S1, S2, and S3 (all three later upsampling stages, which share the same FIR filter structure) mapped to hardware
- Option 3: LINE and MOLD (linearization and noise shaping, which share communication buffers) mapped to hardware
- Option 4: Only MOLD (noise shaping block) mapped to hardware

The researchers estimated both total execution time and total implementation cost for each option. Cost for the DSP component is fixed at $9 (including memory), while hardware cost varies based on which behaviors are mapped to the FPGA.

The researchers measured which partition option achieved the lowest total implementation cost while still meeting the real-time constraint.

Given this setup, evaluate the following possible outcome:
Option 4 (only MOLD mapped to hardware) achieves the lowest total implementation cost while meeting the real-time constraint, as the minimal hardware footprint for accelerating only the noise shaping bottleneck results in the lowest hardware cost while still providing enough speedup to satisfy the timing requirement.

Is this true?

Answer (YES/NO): YES